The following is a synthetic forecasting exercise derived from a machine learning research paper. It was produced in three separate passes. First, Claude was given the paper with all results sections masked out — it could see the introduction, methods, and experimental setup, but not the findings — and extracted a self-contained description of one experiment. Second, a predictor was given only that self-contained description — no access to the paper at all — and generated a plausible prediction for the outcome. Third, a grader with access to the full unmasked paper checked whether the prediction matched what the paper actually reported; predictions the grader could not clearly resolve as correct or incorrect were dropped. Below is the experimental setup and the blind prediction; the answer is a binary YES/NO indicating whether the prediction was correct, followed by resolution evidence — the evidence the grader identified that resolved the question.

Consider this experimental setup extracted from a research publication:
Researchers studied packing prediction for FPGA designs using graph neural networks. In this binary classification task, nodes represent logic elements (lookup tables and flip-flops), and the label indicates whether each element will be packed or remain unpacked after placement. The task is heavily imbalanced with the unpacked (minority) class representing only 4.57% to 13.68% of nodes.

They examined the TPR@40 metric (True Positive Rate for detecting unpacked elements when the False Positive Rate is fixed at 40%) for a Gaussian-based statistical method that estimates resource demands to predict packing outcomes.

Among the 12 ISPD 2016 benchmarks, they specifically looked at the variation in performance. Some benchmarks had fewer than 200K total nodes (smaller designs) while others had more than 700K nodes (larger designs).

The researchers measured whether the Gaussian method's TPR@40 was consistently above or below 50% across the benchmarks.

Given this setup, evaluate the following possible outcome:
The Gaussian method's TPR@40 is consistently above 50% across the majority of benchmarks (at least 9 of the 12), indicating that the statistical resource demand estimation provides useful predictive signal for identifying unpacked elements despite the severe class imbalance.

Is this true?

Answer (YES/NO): NO